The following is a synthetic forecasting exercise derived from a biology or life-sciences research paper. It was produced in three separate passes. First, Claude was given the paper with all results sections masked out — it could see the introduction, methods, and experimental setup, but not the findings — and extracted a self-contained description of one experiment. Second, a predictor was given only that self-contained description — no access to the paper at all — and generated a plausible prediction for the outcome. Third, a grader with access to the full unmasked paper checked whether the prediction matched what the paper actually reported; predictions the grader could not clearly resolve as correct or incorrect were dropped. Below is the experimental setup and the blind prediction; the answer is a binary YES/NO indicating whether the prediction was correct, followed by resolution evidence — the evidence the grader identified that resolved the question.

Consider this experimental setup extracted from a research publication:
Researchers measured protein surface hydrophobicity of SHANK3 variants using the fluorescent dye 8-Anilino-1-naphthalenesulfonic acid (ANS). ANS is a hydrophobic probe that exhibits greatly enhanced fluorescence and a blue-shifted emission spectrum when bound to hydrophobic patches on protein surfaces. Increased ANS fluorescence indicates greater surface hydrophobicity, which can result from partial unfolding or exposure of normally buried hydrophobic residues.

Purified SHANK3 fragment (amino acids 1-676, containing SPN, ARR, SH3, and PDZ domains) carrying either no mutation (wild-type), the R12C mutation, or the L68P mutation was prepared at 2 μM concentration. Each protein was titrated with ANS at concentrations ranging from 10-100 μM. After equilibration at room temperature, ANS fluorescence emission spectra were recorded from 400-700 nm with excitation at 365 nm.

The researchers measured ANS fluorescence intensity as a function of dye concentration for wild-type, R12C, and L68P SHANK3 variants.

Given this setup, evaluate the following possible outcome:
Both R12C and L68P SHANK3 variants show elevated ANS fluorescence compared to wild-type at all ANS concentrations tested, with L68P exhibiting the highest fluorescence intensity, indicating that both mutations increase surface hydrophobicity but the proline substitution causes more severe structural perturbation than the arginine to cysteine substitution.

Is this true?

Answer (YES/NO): NO